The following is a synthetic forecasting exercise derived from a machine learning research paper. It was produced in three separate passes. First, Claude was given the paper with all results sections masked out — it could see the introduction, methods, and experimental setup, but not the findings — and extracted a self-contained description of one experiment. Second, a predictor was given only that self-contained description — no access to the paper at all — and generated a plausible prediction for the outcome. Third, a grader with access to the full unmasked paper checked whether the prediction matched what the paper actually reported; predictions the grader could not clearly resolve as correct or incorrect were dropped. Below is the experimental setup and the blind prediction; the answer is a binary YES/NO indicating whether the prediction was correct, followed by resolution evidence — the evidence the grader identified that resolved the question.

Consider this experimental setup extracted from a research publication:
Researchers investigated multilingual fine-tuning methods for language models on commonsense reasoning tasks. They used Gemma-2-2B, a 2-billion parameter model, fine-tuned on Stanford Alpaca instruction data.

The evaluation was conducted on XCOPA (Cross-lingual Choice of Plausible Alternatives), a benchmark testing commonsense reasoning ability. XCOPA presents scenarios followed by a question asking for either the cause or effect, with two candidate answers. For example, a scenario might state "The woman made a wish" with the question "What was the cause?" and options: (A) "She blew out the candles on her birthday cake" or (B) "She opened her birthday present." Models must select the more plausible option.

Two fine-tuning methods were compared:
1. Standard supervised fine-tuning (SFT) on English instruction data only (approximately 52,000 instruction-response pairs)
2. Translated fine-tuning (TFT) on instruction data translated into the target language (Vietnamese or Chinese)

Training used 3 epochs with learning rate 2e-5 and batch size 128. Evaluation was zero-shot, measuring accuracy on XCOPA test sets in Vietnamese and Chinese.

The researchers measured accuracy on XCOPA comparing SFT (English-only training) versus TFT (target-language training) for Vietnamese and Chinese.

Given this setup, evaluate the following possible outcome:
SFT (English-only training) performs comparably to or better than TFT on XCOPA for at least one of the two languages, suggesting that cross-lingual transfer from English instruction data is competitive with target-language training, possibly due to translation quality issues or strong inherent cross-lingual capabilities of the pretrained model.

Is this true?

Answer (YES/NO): YES